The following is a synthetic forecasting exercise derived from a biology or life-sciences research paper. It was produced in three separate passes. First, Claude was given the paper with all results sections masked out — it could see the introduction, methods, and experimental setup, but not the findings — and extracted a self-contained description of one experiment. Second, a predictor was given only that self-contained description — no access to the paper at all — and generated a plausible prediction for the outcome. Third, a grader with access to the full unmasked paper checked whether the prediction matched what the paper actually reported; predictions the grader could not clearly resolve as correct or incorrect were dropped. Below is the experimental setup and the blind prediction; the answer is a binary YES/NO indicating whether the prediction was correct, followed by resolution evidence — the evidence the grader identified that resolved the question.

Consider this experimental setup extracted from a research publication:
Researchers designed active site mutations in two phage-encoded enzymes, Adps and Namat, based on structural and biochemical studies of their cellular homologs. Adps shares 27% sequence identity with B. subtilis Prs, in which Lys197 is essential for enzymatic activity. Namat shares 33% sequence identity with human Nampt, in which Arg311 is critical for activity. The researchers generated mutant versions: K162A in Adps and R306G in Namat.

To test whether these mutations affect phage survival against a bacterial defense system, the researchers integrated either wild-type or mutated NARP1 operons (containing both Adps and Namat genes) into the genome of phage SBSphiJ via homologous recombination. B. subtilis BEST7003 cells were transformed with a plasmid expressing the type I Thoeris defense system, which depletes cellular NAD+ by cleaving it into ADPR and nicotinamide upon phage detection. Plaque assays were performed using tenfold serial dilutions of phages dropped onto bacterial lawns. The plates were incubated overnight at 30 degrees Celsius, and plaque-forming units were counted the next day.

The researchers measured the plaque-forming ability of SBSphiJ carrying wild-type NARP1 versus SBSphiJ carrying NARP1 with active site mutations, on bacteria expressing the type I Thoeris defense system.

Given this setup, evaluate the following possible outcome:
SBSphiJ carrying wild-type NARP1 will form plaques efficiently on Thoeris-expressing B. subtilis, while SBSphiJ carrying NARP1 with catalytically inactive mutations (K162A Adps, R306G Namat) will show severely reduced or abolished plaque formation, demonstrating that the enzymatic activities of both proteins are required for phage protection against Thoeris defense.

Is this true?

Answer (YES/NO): YES